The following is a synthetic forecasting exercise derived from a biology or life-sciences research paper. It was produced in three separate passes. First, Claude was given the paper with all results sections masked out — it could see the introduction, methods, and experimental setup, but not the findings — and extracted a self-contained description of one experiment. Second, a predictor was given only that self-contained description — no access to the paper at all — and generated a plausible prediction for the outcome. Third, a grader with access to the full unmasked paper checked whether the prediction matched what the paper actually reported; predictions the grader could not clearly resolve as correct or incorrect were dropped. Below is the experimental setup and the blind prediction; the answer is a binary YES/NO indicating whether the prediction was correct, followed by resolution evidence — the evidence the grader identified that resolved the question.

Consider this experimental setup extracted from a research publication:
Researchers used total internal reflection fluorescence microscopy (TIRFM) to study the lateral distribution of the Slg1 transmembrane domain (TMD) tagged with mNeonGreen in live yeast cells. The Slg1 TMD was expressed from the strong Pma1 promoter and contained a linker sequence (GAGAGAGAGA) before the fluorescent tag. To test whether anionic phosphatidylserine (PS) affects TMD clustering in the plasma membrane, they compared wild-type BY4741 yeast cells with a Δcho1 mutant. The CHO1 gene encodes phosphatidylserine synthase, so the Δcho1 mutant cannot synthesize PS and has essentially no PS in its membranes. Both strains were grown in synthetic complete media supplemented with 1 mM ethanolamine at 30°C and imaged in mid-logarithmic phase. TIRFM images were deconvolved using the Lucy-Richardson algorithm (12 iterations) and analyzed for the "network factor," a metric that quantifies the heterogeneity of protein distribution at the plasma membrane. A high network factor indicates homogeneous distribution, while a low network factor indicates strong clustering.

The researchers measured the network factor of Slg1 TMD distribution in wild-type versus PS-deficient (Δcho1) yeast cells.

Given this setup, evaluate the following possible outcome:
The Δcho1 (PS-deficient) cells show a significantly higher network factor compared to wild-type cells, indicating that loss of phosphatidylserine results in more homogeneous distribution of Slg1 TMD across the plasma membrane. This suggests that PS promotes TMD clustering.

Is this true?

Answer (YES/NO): NO